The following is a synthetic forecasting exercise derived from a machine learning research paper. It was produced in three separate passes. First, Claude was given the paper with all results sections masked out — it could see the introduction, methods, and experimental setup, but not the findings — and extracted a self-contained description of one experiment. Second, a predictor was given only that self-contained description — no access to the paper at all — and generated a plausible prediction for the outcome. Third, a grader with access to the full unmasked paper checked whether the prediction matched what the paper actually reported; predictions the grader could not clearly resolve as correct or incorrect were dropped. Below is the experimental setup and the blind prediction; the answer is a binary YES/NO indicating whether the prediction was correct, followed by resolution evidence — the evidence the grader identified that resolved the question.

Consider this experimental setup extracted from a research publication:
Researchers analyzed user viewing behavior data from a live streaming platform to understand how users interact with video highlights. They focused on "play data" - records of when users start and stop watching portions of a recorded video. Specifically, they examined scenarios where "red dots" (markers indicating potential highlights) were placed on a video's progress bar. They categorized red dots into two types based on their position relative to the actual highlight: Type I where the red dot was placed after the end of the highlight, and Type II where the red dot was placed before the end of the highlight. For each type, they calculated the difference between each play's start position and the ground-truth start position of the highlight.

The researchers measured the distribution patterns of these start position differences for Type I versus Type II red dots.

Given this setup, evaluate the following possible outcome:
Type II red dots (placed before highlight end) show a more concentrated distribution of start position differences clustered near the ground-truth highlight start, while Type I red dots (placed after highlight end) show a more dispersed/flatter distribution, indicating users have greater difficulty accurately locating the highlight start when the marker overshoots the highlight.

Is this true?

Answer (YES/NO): YES